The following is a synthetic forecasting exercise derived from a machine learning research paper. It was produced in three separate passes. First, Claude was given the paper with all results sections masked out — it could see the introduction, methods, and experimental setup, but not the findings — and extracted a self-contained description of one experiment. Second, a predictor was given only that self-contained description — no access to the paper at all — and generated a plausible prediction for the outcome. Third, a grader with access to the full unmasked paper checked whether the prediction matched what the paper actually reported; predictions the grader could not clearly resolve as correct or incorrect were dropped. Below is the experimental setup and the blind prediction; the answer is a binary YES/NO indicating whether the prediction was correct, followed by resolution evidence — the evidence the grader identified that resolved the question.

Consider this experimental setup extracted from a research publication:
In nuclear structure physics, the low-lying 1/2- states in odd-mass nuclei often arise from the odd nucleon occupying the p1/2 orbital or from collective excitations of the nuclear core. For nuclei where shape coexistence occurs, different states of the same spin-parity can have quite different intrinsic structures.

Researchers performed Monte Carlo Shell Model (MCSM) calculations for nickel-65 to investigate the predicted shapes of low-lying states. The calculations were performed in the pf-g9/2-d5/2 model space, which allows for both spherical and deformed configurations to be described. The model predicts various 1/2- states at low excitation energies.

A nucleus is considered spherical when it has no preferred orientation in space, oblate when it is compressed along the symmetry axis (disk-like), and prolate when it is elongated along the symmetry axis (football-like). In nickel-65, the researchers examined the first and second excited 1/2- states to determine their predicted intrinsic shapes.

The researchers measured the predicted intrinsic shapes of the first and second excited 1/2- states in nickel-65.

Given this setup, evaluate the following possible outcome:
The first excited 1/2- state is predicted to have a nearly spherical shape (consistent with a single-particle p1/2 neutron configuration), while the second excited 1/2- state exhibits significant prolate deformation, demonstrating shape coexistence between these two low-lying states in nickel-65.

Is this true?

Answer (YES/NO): NO